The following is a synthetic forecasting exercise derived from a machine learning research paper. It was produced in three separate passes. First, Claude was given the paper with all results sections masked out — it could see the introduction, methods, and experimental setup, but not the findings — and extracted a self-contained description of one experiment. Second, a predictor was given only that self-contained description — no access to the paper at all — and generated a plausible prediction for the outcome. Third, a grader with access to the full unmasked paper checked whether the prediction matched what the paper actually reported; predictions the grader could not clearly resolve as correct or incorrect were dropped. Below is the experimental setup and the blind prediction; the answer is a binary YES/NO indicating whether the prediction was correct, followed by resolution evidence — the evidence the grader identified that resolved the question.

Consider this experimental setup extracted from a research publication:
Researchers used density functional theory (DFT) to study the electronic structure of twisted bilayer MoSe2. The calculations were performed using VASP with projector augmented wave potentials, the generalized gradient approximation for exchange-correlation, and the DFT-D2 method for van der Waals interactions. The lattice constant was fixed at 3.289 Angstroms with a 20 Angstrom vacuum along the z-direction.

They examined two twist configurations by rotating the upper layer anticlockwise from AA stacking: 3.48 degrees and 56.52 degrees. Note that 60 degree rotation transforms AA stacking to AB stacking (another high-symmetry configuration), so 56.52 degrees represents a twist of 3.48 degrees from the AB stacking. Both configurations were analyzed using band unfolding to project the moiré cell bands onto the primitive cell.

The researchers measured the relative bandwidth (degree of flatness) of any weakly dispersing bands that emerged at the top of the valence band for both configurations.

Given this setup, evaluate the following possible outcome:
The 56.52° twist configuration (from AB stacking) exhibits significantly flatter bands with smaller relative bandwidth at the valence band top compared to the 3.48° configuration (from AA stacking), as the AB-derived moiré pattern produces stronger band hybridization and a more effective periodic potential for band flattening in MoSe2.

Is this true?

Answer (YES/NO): YES